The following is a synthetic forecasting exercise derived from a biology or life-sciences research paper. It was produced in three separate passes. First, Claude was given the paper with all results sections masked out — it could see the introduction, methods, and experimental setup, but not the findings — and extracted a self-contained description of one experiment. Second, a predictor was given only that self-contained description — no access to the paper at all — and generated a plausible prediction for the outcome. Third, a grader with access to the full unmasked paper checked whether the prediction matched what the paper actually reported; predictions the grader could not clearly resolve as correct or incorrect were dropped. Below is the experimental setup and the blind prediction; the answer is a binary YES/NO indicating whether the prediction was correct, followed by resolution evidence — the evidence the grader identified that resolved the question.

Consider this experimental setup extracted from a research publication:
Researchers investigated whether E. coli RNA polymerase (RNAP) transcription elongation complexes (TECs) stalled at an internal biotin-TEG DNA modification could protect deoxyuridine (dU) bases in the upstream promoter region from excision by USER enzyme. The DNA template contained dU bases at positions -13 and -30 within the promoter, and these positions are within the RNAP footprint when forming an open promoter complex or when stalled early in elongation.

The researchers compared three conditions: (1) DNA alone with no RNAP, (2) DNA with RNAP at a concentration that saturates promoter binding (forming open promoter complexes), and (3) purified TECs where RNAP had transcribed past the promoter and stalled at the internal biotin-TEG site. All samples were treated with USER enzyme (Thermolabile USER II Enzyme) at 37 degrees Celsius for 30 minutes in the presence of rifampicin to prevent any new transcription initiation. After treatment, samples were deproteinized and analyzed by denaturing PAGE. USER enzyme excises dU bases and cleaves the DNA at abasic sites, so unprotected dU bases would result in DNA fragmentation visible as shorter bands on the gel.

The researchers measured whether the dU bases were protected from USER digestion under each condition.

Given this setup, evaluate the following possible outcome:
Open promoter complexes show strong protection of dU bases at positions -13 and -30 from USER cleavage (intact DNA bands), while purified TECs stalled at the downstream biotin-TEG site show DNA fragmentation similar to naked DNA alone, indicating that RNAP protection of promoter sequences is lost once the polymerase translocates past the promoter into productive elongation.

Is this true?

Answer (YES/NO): YES